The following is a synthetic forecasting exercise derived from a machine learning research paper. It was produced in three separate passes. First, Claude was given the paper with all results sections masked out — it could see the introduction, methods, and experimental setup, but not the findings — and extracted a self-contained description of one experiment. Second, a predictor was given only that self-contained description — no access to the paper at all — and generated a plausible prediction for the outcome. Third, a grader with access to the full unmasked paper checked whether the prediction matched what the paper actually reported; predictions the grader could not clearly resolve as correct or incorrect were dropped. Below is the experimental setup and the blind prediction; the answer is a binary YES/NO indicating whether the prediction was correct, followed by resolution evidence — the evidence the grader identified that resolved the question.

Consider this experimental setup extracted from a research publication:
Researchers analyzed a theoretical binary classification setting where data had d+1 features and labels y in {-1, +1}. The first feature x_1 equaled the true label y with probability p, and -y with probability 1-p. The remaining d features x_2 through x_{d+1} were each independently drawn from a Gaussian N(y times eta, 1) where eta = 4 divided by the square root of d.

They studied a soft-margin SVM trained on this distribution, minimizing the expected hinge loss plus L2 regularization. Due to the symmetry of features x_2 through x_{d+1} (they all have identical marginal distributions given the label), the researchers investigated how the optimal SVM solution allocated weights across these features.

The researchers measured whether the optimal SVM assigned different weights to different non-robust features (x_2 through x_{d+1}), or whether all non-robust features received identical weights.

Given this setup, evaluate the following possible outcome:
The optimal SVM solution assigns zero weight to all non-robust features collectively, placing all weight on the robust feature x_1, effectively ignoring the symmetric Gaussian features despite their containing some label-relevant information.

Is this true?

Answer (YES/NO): NO